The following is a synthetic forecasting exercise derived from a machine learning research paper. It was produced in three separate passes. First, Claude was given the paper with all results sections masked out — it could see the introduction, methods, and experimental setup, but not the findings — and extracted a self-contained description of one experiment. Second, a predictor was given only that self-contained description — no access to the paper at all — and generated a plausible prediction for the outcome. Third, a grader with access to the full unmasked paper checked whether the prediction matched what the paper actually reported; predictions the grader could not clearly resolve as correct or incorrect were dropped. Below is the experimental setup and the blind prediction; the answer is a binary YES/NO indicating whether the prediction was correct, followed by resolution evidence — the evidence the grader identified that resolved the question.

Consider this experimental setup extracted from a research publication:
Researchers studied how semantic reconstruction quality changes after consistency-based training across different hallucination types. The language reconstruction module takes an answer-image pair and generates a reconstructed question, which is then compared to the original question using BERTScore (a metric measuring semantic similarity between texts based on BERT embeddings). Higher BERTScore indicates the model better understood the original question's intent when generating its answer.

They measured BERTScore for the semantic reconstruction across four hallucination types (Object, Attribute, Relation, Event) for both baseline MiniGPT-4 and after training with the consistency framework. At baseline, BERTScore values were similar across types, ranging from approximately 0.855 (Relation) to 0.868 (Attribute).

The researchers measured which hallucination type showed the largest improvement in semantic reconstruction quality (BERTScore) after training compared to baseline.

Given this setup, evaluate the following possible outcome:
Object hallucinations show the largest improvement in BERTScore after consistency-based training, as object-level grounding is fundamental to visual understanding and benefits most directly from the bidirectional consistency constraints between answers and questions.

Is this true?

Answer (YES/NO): NO